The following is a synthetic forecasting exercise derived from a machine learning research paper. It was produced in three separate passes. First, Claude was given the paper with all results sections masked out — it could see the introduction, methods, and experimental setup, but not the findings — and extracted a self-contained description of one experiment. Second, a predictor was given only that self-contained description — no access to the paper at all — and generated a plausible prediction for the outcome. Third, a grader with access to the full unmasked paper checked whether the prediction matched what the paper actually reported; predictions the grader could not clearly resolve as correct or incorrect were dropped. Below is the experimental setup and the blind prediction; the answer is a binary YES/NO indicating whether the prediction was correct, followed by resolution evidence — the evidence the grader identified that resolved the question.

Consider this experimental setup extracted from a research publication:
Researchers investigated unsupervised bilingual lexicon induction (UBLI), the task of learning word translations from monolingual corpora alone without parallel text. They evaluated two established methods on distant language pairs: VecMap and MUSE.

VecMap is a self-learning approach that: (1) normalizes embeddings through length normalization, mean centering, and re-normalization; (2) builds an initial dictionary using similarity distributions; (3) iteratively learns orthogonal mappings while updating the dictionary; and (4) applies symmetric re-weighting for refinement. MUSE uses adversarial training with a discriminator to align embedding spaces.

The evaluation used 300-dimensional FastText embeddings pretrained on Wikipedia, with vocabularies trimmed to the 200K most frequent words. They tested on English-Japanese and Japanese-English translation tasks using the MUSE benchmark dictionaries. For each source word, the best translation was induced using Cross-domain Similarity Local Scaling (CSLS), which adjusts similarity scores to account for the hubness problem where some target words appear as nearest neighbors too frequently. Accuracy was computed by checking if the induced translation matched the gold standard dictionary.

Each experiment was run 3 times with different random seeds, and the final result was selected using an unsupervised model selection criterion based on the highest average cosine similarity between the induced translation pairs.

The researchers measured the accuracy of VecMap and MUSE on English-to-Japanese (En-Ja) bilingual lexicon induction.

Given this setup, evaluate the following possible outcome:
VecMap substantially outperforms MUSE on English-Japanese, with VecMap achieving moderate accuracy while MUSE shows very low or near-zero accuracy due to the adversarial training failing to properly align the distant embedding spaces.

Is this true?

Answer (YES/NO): YES